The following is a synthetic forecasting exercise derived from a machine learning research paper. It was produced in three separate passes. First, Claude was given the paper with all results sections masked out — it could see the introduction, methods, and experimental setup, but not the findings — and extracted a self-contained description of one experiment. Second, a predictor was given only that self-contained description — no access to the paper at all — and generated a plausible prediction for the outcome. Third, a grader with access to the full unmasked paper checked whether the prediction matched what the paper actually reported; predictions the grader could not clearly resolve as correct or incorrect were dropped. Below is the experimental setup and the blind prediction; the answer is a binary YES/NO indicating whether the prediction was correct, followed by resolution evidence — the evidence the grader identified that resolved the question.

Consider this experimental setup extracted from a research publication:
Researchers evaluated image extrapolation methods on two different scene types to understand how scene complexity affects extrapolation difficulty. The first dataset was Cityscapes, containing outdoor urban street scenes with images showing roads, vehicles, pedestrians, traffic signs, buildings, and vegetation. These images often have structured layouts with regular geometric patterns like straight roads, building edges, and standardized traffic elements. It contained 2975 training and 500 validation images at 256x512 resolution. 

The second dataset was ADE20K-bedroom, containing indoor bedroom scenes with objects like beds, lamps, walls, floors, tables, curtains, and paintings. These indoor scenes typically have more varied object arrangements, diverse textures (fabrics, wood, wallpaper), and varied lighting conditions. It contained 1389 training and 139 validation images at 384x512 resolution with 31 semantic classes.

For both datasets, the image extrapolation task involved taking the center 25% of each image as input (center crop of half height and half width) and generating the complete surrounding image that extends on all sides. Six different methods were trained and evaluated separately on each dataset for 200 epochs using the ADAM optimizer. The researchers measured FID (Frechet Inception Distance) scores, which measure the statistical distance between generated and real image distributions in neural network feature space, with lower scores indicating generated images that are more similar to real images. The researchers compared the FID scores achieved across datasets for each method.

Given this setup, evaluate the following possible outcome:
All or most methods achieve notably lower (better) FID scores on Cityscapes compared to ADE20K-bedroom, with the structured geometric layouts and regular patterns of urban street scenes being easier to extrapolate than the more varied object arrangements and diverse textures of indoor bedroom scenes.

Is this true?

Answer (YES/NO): YES